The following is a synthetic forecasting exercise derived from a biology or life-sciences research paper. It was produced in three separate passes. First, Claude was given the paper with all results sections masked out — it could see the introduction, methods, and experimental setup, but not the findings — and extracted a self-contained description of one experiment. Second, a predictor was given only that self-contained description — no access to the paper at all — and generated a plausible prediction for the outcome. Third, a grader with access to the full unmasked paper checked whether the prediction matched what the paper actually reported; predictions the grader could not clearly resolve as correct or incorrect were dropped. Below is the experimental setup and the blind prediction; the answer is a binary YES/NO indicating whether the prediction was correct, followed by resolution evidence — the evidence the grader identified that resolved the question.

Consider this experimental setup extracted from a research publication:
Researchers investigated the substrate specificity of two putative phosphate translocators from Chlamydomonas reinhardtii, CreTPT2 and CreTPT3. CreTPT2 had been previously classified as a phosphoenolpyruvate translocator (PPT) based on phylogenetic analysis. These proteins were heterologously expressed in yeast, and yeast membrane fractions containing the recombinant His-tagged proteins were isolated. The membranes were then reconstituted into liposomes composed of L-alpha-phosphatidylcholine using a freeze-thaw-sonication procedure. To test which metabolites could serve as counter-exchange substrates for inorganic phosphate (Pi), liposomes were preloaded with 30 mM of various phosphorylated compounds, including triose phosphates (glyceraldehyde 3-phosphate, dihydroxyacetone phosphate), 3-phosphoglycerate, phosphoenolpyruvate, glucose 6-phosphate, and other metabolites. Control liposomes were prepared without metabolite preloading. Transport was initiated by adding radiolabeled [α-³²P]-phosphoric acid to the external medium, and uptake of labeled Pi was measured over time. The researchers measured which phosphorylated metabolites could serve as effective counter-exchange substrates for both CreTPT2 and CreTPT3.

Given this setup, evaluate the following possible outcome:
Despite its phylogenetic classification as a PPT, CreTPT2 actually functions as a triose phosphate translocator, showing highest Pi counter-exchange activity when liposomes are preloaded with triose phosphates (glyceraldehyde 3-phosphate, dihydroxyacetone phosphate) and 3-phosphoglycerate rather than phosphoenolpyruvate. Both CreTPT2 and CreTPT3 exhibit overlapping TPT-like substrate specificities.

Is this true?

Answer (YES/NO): YES